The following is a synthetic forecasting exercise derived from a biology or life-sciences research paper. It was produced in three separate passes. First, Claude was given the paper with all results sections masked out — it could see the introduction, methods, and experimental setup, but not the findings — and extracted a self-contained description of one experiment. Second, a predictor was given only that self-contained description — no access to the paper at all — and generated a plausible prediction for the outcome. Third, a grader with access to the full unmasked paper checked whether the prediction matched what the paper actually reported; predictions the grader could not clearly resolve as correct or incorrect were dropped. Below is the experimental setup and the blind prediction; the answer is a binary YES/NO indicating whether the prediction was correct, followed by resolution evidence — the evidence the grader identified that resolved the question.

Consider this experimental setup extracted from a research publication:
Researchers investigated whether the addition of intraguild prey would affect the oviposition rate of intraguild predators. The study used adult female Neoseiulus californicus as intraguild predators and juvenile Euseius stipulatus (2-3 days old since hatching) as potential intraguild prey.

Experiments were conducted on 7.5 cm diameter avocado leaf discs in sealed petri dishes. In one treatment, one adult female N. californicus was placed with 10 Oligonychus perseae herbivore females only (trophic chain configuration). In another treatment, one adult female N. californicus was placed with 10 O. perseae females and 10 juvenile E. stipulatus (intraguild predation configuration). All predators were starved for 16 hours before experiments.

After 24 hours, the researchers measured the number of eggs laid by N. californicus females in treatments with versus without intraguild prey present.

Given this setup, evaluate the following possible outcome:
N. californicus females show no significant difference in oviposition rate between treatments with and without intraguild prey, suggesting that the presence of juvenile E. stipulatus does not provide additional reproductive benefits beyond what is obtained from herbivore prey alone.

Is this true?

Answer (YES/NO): NO